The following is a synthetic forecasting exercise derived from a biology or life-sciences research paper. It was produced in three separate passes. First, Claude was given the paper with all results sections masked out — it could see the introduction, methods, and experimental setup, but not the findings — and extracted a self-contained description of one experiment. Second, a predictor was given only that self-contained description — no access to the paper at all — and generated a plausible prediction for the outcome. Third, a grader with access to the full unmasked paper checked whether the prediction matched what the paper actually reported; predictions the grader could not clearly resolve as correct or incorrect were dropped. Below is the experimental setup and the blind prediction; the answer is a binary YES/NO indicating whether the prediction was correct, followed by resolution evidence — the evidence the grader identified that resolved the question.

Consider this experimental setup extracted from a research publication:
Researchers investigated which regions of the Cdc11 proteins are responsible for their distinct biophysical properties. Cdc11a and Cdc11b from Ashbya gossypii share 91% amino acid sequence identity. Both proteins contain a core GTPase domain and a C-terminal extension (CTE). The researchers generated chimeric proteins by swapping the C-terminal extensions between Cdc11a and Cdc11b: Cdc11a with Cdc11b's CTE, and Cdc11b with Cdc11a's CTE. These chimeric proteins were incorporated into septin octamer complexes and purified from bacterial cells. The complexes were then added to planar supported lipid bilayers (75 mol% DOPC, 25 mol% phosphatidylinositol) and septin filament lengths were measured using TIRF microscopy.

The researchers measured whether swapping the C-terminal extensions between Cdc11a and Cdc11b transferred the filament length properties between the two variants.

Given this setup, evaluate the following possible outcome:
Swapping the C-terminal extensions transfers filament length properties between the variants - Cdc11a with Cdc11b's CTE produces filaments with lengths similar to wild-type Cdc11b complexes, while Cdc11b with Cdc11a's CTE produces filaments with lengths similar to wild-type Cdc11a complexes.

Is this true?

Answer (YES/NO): NO